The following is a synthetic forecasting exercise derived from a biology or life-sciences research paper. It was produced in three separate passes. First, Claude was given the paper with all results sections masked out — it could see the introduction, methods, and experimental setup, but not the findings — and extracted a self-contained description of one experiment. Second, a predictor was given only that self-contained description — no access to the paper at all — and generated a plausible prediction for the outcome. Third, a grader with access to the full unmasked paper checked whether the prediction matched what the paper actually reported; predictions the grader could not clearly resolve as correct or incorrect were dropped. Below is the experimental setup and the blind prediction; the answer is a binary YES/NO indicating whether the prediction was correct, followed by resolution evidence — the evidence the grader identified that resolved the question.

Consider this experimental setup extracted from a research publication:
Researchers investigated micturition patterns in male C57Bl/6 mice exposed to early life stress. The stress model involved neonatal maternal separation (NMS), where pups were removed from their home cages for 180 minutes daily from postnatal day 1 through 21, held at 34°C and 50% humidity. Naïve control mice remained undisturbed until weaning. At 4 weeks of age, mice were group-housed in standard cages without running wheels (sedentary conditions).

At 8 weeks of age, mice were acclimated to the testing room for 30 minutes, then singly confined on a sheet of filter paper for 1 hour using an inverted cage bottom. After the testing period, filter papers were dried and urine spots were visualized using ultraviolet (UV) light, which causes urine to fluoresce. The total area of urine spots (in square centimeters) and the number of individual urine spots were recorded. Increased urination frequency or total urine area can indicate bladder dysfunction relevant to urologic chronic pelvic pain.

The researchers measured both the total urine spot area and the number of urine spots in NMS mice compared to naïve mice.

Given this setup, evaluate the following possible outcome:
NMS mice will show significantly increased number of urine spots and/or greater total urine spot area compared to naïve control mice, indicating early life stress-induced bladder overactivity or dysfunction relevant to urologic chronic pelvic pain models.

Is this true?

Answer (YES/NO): YES